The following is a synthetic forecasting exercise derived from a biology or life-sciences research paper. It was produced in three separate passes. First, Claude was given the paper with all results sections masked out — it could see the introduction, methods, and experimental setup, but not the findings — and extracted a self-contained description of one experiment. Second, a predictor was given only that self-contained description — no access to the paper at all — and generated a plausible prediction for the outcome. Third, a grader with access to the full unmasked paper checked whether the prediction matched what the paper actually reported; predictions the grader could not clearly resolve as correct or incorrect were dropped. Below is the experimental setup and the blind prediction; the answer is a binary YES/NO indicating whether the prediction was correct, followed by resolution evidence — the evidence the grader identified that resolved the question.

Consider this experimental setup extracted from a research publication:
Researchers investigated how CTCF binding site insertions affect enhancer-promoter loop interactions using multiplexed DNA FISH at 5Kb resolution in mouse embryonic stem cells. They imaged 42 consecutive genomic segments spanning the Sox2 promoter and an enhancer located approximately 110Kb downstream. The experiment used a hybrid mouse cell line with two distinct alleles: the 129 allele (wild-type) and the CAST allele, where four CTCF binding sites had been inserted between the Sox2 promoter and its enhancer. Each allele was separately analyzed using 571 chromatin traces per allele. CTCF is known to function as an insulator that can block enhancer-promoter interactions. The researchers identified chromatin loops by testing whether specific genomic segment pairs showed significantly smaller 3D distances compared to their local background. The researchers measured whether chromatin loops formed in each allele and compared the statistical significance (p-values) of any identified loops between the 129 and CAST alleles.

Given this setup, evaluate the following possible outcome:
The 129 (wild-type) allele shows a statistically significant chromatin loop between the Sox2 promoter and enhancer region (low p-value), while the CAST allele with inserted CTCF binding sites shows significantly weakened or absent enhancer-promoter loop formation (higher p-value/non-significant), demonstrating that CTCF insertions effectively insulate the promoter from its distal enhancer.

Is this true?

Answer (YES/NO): NO